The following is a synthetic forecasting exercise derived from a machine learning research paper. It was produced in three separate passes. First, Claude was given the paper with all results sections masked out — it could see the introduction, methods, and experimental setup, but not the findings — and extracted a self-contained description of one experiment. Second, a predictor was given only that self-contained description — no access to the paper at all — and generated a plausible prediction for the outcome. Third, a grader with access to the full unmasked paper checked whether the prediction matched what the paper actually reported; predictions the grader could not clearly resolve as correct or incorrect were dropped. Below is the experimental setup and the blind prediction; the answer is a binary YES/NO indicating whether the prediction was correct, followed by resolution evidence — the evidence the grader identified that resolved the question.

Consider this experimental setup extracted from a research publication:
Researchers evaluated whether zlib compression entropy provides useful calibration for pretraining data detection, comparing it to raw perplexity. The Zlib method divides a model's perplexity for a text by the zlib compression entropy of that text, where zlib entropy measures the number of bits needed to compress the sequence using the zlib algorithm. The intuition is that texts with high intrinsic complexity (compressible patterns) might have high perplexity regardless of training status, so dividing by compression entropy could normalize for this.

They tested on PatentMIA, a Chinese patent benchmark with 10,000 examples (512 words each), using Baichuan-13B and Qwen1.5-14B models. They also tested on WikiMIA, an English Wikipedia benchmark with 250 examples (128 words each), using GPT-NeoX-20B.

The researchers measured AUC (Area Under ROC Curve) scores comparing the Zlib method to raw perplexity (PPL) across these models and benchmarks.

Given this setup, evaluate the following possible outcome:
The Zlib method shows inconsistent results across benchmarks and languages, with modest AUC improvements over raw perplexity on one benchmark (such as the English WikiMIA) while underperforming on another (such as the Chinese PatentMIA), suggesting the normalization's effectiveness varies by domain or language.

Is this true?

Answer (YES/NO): NO